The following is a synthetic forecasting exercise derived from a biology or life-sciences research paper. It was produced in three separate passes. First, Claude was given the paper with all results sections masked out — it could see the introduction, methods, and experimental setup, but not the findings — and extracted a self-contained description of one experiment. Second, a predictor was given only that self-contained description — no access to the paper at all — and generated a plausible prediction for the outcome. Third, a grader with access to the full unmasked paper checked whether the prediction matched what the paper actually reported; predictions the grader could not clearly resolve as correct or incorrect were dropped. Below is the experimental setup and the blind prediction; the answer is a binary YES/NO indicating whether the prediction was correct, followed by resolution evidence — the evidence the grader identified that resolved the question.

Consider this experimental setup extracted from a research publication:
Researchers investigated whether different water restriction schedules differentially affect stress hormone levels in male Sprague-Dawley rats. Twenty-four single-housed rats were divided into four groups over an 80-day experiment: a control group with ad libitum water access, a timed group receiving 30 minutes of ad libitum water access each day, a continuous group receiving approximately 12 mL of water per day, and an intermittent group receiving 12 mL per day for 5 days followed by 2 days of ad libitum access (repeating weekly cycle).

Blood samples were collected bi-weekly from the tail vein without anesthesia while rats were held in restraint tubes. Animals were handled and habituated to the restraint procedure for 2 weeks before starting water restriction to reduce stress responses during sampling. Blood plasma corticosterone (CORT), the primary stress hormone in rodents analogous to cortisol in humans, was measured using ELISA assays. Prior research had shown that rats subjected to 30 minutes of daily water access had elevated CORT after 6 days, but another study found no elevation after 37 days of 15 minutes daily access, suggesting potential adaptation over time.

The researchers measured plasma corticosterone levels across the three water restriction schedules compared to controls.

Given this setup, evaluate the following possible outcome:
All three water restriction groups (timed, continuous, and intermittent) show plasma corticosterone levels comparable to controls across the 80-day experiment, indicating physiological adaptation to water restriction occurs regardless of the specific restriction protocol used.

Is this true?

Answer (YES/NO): NO